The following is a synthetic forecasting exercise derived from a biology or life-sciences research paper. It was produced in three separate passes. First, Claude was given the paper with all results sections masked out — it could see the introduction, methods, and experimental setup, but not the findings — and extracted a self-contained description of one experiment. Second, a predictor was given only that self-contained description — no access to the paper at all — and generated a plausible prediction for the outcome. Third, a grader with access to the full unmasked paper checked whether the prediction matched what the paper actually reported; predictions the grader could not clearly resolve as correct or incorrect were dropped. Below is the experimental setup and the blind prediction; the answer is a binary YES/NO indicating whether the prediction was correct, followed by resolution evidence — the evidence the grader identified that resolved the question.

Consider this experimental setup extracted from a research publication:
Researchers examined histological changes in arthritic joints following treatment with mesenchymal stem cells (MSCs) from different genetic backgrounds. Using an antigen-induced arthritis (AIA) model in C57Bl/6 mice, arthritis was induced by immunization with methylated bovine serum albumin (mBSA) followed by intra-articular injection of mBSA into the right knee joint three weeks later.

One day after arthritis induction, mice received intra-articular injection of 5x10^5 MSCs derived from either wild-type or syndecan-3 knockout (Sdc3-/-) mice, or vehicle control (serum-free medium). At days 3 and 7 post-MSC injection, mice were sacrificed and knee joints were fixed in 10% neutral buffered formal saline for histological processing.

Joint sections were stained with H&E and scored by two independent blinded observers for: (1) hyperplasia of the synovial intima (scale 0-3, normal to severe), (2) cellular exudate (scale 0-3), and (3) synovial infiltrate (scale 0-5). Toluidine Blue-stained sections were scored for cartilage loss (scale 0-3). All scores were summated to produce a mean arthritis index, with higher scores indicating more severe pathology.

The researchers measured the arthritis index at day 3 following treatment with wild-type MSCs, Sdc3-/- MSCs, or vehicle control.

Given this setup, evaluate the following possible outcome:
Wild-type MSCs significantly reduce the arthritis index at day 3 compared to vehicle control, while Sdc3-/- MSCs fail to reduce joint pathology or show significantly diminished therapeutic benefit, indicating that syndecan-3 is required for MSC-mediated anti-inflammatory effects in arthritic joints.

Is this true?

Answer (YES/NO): NO